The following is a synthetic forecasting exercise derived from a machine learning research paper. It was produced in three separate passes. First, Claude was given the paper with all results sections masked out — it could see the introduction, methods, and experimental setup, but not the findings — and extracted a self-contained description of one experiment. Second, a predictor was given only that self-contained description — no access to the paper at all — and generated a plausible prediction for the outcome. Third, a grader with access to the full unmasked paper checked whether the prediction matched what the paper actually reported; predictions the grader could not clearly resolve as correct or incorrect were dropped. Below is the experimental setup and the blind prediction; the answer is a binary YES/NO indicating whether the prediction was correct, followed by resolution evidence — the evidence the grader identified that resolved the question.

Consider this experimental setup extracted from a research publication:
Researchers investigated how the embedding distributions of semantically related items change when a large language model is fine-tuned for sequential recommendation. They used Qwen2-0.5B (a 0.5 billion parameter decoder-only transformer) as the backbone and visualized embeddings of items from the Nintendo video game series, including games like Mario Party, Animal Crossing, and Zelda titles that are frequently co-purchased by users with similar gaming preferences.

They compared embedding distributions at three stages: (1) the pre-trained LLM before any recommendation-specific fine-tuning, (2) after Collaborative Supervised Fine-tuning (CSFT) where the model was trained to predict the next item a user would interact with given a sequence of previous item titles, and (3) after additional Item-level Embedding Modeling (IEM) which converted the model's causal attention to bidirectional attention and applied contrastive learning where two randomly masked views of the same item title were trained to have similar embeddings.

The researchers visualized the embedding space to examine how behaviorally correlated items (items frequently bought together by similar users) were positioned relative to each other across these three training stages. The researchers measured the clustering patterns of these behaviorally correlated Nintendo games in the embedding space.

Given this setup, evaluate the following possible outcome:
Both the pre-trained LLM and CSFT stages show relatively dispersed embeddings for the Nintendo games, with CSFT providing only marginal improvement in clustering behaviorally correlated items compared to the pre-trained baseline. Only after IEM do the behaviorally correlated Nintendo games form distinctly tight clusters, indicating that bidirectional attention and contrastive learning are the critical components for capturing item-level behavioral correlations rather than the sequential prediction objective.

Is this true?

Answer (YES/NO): NO